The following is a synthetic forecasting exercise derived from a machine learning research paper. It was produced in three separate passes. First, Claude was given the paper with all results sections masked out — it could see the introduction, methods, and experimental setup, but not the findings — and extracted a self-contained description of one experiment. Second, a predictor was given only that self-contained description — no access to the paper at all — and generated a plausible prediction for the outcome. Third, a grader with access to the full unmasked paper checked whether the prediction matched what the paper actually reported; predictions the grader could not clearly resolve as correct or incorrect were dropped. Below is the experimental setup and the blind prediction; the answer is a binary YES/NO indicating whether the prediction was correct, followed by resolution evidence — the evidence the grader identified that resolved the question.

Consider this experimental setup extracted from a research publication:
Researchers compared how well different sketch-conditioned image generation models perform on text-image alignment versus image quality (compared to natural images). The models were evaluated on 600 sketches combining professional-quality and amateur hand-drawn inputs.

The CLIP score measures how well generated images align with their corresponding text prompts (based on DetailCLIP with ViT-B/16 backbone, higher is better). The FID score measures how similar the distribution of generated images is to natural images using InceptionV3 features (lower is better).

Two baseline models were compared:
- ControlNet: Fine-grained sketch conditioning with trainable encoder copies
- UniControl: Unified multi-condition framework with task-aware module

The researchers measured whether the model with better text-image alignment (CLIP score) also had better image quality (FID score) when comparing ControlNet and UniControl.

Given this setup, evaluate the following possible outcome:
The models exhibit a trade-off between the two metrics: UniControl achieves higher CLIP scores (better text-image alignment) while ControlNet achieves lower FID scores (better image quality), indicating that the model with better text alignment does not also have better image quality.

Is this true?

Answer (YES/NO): NO